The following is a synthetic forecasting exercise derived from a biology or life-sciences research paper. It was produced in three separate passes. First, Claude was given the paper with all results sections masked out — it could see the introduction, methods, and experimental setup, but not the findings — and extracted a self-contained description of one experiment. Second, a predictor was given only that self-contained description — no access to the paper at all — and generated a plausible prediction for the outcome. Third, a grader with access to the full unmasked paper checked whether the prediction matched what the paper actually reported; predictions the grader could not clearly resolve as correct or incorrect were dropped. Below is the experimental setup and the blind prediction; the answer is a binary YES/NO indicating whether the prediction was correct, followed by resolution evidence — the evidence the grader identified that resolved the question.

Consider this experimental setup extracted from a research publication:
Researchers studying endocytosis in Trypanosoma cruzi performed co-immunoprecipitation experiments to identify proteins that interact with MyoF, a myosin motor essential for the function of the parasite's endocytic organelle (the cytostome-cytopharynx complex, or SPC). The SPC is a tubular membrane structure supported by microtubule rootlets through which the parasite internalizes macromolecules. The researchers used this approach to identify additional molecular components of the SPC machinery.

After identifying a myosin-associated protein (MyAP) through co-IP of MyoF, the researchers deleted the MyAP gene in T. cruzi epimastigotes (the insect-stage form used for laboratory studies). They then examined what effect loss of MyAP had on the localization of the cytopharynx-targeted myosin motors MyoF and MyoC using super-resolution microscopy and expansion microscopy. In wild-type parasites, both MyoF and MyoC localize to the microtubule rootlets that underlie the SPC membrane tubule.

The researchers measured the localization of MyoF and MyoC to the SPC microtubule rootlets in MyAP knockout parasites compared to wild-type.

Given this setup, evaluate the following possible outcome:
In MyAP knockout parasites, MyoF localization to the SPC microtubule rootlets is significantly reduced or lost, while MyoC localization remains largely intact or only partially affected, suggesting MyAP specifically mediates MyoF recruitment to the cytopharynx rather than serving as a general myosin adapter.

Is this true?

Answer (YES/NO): NO